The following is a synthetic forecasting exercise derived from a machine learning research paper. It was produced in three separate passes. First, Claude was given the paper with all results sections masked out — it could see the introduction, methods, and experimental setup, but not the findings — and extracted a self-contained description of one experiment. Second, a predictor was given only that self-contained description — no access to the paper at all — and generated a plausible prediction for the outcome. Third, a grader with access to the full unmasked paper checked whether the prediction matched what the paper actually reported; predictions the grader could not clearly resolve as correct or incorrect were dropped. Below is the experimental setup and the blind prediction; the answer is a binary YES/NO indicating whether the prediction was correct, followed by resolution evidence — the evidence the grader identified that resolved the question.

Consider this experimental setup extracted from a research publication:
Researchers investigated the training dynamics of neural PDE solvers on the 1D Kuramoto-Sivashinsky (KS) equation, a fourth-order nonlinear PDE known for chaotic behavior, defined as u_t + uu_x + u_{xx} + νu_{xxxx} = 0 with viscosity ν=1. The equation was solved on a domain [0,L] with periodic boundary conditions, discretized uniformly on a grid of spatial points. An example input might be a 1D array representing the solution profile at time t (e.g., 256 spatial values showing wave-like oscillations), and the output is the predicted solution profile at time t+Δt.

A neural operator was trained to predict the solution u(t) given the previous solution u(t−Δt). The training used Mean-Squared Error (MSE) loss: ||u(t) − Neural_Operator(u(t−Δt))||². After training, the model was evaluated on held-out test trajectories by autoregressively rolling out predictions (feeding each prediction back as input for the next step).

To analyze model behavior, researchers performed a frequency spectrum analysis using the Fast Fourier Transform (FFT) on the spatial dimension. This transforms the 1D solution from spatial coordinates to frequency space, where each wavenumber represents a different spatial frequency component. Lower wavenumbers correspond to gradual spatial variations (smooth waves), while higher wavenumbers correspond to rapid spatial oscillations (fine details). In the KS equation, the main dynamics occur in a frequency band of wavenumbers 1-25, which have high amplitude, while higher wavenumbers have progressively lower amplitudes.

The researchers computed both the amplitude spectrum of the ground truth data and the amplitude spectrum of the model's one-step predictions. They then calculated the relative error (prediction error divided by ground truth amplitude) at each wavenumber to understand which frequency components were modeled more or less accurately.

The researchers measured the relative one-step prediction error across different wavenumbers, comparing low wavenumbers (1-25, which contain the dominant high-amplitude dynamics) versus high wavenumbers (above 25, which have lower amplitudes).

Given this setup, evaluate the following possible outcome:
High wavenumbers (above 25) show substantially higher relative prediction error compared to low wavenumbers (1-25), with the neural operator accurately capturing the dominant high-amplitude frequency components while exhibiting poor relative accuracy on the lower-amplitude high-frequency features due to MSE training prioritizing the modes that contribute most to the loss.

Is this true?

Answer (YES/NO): YES